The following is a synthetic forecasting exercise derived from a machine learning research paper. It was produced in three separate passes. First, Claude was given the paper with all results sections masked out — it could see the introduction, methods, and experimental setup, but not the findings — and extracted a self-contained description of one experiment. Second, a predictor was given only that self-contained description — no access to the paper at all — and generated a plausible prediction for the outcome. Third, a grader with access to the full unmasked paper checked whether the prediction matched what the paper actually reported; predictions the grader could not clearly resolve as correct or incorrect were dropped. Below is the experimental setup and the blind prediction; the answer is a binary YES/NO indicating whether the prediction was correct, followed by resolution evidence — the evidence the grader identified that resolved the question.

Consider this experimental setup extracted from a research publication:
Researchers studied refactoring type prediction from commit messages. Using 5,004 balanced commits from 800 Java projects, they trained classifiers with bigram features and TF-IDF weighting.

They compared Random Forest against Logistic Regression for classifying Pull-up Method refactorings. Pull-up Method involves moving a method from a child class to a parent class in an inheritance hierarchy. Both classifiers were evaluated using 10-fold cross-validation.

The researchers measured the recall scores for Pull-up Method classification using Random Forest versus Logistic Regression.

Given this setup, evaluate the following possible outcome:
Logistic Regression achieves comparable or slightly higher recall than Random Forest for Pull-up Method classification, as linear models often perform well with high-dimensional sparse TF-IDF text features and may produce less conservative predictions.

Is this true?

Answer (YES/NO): YES